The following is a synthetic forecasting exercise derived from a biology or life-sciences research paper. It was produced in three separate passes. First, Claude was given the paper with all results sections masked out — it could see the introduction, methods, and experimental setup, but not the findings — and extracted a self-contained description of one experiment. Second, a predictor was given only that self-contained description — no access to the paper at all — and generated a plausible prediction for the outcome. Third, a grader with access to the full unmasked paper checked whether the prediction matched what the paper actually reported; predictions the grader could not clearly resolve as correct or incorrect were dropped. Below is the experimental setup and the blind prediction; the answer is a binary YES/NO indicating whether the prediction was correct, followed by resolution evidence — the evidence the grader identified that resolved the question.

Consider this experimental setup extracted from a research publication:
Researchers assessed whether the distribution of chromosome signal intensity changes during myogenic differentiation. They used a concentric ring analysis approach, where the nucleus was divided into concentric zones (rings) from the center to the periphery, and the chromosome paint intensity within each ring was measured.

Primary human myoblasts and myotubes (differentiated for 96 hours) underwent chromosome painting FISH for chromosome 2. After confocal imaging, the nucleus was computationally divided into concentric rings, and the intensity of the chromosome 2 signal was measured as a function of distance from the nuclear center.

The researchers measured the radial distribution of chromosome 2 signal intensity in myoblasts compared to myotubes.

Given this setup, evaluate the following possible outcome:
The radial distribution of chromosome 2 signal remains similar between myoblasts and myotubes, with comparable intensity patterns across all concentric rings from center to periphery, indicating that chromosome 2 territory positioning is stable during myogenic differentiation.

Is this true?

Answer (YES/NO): NO